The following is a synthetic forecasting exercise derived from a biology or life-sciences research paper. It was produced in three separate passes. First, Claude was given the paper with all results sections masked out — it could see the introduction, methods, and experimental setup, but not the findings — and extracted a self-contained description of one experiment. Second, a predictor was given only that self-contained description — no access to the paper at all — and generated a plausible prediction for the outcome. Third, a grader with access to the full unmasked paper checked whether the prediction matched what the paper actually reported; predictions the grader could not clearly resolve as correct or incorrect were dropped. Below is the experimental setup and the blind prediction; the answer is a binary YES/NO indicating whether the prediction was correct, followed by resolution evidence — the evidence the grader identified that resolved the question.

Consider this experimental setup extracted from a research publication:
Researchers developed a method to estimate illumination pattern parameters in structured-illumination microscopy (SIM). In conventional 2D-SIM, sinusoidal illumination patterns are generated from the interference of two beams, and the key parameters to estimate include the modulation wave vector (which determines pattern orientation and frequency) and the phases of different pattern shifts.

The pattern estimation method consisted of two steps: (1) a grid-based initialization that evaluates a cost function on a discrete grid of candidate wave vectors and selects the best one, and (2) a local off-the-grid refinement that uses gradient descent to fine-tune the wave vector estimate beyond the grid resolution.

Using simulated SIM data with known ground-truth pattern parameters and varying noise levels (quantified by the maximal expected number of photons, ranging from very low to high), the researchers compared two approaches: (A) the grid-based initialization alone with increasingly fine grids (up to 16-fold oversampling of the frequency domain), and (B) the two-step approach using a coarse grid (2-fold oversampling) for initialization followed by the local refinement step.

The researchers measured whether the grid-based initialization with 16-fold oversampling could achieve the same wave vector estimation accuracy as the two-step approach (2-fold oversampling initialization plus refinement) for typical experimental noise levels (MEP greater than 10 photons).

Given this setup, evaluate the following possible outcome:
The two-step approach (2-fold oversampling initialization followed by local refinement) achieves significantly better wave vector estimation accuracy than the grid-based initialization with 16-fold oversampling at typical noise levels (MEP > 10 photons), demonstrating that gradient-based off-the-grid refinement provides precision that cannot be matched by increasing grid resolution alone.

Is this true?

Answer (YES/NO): YES